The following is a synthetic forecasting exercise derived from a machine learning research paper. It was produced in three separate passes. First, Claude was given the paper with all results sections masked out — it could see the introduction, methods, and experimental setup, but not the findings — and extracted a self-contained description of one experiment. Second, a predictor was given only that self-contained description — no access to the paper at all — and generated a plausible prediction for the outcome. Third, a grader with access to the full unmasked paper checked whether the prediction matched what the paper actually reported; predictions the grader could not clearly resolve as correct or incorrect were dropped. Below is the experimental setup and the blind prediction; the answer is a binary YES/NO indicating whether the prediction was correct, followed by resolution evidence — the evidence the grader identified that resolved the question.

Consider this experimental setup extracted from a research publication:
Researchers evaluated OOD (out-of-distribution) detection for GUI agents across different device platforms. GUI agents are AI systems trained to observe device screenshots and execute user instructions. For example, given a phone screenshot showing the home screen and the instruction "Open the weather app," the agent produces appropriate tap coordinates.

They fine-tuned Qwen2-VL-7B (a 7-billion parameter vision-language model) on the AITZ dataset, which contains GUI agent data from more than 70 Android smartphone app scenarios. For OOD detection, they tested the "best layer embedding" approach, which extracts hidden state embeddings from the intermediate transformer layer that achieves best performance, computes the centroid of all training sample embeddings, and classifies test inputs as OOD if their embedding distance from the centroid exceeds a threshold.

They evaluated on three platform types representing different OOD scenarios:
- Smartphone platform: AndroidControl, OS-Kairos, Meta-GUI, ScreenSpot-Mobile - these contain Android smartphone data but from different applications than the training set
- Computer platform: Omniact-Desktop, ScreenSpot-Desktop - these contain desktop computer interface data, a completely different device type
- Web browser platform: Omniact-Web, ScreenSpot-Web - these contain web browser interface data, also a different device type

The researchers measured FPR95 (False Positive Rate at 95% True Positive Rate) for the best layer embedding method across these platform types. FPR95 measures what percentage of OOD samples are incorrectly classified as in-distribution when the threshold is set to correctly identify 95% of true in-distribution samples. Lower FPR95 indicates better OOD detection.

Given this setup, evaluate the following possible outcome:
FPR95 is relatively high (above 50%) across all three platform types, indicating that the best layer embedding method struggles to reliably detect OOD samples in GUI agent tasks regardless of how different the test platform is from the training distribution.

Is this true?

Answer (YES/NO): NO